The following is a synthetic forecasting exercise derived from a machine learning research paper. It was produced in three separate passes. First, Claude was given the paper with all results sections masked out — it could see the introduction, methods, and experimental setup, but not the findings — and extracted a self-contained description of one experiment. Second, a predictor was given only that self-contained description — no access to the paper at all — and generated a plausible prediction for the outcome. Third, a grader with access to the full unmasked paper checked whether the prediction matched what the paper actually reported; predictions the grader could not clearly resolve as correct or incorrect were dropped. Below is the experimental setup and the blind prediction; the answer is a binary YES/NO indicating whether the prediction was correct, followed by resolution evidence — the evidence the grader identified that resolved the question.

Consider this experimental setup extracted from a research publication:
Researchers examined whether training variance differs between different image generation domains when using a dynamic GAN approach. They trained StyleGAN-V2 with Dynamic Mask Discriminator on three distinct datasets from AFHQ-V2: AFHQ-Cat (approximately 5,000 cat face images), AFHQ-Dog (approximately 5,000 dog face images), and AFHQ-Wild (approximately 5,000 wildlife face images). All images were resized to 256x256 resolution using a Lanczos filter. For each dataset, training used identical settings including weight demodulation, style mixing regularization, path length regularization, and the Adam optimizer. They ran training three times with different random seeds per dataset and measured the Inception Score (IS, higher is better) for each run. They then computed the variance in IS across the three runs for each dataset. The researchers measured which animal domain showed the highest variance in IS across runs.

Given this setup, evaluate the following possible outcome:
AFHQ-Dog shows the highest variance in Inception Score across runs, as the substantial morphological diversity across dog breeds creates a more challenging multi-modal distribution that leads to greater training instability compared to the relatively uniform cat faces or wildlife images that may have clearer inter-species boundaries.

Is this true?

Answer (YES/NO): YES